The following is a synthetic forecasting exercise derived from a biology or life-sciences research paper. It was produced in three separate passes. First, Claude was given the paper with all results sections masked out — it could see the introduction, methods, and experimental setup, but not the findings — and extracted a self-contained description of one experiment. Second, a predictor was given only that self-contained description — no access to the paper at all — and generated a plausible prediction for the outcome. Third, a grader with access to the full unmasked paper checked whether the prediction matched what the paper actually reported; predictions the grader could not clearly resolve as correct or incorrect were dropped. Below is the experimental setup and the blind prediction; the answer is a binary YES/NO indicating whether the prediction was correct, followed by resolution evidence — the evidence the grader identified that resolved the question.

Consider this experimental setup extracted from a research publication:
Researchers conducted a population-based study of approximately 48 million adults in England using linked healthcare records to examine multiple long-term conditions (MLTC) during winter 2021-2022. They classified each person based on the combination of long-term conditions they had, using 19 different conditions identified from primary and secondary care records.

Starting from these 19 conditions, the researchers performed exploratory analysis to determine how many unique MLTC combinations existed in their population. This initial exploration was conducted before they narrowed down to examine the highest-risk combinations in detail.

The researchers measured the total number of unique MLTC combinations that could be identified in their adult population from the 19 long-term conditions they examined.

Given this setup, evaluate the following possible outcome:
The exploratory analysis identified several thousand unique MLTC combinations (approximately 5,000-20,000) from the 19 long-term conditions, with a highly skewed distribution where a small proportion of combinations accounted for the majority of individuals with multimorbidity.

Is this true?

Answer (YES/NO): NO